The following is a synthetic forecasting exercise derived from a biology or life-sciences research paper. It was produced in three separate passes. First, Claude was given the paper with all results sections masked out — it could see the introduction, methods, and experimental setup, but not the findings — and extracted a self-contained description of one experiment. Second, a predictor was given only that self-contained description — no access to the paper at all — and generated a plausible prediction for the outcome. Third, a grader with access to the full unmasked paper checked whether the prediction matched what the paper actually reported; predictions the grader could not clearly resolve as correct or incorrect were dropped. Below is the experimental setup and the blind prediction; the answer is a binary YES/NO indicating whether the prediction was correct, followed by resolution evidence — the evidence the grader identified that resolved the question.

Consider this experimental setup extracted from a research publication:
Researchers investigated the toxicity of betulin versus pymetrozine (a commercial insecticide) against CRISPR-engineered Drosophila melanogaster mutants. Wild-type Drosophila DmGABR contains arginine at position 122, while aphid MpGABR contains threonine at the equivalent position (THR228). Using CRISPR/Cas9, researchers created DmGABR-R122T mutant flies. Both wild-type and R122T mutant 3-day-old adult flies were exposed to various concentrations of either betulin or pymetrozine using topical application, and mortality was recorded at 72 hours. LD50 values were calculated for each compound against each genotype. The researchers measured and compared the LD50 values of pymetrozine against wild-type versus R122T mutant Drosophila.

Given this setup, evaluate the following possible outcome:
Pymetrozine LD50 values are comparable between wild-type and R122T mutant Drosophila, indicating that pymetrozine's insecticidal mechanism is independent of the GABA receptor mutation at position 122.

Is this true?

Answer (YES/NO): YES